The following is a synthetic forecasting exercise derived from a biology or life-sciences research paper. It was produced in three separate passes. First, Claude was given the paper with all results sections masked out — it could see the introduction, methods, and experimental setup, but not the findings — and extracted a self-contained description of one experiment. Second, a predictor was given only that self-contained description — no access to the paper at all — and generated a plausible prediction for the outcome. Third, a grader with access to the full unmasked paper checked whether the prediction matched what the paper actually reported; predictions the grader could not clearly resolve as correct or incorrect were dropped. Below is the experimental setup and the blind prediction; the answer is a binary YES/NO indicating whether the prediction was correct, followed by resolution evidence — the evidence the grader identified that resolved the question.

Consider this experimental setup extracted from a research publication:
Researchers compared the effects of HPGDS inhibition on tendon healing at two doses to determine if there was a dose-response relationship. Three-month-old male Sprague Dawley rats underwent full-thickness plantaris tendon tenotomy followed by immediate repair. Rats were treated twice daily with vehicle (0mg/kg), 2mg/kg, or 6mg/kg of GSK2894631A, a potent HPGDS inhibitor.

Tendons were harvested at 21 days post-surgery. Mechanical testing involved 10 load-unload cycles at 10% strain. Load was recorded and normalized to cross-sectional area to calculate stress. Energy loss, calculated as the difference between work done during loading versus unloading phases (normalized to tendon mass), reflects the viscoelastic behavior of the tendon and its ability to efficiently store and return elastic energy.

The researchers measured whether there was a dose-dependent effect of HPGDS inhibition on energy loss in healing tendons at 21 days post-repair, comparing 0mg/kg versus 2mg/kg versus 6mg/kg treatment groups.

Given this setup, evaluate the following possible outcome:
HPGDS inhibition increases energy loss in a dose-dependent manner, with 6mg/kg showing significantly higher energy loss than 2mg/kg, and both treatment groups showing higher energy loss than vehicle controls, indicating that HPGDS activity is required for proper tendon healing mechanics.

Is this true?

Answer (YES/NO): NO